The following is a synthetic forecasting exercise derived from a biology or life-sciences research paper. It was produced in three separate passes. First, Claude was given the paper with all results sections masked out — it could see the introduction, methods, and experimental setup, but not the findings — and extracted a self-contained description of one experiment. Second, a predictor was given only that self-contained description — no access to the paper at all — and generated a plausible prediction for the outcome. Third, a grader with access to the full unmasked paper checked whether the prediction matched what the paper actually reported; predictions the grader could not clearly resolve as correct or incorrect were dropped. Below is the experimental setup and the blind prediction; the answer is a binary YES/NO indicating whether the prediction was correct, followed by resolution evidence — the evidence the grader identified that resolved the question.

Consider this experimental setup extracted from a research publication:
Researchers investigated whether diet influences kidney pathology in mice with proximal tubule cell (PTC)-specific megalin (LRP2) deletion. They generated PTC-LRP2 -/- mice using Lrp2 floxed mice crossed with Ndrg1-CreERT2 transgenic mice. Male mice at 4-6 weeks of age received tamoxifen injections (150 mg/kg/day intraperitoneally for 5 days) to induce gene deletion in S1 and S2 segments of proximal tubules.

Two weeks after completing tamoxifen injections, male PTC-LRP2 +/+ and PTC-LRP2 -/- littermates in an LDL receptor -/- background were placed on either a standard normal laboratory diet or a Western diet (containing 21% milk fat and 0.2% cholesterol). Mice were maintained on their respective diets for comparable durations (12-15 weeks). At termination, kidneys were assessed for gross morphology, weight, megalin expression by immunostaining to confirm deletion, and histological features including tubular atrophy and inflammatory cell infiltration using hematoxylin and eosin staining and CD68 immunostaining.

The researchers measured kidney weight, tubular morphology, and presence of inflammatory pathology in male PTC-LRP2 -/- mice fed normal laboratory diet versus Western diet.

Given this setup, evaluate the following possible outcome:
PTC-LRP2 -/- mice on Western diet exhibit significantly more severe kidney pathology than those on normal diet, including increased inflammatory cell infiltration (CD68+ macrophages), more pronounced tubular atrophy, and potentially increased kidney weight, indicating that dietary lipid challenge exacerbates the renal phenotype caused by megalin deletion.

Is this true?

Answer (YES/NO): NO